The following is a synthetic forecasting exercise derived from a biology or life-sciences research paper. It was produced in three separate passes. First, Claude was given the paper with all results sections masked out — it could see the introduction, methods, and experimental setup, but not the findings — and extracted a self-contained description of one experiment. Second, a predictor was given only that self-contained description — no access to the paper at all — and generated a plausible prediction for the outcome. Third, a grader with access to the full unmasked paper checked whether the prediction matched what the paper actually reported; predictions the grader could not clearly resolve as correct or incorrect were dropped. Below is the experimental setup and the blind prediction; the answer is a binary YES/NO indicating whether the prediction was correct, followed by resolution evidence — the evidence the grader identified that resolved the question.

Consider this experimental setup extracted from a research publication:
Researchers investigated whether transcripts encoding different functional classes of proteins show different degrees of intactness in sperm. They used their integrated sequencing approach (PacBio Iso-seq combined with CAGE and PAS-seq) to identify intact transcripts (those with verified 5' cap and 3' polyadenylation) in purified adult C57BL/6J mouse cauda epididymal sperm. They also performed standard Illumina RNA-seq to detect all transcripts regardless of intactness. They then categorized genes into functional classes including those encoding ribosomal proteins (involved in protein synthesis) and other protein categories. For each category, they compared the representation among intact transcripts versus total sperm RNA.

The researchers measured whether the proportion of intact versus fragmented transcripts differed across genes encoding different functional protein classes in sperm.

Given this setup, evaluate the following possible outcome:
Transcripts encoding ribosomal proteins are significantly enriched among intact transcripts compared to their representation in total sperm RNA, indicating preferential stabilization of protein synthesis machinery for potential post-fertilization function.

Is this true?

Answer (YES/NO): YES